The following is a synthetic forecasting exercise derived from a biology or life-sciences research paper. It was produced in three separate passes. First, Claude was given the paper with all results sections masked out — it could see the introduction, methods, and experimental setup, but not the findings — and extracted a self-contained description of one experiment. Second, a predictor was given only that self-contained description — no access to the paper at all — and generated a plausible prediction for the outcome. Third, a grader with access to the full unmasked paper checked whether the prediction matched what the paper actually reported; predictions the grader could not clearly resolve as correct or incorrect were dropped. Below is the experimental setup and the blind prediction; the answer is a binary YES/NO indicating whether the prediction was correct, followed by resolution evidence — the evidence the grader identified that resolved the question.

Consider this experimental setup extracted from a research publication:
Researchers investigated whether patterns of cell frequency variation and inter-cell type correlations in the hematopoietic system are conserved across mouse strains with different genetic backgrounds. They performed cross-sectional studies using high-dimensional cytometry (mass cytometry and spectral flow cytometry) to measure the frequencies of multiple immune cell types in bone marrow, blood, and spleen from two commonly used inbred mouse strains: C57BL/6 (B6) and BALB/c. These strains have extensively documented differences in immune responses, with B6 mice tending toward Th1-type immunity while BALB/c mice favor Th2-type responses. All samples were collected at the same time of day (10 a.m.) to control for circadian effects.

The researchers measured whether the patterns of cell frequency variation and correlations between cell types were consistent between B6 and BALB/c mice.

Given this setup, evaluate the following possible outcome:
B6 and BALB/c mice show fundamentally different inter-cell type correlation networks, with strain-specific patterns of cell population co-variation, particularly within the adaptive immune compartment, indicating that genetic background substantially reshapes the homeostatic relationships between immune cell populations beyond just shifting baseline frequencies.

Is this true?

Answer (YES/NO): NO